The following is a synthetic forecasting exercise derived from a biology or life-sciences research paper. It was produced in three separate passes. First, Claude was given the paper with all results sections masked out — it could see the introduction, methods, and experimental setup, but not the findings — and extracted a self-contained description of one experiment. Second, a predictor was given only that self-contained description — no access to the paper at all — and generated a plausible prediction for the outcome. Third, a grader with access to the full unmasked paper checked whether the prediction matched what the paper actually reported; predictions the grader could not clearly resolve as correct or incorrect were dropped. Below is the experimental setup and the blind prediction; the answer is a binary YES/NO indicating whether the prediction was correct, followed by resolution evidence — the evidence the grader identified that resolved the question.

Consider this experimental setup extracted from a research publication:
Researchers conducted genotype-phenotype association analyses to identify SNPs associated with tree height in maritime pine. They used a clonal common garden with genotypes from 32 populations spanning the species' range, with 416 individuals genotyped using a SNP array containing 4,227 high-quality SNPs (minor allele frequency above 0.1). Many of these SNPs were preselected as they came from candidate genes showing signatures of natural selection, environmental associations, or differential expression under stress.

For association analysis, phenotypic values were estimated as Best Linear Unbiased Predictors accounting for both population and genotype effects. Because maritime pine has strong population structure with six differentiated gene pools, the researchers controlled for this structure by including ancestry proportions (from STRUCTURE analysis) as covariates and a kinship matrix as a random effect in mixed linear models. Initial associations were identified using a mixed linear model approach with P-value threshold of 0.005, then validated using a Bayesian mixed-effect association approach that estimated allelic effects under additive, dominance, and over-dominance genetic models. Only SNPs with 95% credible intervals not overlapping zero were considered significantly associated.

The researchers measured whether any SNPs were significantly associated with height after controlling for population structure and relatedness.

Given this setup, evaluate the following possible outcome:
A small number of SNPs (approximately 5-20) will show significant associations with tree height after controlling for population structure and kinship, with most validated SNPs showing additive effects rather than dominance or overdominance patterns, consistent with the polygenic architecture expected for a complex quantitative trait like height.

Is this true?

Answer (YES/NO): YES